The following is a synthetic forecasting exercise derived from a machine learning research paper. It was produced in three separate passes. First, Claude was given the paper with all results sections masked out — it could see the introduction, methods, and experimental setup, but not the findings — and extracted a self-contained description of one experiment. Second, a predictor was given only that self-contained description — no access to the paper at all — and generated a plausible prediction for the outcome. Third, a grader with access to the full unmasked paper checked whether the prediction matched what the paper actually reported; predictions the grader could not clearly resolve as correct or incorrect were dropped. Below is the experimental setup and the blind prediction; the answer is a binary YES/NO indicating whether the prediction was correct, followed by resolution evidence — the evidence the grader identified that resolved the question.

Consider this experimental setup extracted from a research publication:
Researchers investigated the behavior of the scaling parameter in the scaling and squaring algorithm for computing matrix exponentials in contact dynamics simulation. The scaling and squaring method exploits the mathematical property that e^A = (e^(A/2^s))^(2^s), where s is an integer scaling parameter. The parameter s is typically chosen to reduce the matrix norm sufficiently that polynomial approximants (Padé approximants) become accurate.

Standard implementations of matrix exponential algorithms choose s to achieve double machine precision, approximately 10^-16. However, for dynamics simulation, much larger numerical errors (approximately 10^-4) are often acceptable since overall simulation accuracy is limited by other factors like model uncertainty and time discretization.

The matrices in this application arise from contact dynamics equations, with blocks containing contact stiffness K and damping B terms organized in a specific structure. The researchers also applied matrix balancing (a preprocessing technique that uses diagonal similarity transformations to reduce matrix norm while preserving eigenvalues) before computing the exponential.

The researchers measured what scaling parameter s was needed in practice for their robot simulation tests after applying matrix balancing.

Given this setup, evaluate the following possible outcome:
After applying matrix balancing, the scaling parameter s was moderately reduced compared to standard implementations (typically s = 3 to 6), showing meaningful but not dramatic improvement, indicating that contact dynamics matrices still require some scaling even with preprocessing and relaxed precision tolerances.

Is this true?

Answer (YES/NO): NO